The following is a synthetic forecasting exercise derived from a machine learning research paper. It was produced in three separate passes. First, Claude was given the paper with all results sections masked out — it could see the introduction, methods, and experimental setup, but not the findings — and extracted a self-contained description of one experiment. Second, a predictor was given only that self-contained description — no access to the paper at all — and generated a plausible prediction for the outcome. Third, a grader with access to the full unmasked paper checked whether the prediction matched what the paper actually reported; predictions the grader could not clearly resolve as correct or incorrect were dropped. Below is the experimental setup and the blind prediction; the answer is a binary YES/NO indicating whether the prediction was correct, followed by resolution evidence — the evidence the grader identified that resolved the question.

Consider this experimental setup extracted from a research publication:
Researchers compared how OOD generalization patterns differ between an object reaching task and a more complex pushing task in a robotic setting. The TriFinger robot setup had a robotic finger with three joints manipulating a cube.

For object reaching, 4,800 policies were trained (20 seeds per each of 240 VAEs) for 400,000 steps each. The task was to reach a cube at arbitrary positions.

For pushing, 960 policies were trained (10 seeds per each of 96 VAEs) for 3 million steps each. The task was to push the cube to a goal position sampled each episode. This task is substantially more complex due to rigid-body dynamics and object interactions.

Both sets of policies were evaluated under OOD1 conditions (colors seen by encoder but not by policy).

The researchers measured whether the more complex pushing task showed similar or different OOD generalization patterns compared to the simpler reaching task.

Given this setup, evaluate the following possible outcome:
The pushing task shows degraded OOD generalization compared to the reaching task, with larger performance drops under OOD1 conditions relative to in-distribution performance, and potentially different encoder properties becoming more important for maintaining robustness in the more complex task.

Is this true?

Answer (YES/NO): NO